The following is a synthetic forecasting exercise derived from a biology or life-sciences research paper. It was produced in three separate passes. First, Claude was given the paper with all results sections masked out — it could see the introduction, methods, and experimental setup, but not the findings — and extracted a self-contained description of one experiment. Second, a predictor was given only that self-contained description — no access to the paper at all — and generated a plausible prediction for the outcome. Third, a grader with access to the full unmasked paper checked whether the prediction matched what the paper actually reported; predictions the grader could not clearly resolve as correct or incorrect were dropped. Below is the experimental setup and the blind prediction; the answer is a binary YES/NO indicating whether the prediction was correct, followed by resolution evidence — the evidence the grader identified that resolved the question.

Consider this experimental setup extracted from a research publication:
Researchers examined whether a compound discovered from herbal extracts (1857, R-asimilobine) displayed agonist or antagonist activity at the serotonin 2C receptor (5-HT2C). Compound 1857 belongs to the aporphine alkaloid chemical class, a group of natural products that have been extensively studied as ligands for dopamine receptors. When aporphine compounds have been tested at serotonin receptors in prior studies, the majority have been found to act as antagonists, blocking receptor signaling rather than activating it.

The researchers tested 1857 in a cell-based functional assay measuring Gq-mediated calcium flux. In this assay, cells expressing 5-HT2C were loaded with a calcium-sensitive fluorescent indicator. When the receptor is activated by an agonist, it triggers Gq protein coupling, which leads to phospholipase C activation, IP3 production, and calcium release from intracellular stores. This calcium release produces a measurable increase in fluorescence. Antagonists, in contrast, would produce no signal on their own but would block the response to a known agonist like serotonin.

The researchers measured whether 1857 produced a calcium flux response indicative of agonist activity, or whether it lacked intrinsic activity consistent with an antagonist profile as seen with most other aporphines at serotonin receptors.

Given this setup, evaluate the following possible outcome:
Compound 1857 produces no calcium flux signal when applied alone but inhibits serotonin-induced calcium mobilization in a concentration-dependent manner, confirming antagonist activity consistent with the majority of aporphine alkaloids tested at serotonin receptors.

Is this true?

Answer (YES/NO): NO